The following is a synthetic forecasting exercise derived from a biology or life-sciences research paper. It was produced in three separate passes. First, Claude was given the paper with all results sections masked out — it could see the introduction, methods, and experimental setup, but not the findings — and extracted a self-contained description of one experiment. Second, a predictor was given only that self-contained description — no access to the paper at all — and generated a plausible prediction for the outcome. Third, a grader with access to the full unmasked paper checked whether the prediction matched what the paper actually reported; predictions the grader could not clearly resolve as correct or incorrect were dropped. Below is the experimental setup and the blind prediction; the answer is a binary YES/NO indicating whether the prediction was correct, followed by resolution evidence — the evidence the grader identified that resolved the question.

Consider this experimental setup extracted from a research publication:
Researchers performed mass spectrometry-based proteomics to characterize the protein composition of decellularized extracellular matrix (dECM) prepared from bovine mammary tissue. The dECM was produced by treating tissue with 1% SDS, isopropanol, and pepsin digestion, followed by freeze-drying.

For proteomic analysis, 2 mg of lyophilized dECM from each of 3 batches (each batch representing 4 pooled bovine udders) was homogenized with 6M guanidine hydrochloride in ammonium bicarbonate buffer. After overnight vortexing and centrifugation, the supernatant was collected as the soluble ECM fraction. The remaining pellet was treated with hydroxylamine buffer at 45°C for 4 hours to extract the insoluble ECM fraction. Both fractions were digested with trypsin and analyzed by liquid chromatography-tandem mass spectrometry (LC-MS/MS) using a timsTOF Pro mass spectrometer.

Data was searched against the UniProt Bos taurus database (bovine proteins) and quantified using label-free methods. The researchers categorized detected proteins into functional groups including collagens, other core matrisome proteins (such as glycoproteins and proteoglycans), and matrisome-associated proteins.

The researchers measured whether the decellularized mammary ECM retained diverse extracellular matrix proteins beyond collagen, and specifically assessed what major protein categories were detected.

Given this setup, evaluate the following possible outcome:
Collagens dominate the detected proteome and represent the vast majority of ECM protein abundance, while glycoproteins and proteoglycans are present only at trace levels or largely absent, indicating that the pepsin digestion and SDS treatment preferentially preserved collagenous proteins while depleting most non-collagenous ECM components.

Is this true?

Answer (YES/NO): NO